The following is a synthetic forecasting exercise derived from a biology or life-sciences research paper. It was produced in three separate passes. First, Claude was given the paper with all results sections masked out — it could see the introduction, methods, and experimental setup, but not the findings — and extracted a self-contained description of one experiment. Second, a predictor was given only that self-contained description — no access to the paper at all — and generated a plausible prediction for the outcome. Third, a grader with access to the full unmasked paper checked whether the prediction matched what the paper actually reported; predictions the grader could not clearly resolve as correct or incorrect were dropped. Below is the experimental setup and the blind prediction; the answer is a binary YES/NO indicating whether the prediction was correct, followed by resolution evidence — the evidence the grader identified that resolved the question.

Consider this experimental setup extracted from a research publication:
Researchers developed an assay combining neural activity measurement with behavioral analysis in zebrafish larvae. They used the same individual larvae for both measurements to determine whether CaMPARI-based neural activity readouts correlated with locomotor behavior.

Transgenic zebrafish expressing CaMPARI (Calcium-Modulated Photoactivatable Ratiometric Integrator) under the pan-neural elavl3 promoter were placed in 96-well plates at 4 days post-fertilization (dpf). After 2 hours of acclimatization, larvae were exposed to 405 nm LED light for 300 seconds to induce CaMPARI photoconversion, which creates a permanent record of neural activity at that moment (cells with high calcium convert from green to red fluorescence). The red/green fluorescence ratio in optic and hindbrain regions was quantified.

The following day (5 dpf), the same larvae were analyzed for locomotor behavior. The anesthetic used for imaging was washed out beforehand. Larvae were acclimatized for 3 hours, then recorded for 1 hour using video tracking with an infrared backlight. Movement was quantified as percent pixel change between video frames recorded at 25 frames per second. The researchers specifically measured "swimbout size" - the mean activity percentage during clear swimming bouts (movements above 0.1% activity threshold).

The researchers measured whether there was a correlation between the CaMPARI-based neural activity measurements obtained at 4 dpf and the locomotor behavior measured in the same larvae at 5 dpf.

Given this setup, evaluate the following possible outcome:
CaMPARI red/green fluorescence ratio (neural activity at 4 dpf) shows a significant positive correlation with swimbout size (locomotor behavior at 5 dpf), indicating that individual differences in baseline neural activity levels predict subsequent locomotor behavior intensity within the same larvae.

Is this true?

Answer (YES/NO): NO